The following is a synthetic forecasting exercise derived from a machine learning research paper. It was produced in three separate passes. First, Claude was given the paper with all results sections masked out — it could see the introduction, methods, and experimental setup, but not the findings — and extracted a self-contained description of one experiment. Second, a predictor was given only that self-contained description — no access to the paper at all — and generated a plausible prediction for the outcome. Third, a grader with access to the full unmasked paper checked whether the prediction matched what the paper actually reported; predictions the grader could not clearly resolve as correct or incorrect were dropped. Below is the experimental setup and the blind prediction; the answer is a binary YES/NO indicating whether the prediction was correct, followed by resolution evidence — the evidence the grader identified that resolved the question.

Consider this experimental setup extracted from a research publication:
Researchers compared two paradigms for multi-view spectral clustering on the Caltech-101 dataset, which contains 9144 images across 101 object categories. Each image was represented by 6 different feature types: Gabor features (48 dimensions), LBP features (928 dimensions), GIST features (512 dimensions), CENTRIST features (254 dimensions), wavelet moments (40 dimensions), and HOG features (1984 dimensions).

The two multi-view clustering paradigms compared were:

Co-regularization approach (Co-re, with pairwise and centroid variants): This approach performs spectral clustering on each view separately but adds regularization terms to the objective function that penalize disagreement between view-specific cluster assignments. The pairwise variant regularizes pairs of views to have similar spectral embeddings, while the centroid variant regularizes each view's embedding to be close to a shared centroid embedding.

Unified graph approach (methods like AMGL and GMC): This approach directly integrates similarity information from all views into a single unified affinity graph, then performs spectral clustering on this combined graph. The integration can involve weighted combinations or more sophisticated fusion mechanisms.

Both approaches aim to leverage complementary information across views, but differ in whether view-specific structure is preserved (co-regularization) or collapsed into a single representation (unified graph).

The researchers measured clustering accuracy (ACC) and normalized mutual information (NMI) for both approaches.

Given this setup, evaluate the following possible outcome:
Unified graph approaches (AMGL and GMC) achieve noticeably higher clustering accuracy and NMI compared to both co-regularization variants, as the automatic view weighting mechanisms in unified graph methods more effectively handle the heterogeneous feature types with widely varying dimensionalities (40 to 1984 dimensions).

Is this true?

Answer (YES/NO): NO